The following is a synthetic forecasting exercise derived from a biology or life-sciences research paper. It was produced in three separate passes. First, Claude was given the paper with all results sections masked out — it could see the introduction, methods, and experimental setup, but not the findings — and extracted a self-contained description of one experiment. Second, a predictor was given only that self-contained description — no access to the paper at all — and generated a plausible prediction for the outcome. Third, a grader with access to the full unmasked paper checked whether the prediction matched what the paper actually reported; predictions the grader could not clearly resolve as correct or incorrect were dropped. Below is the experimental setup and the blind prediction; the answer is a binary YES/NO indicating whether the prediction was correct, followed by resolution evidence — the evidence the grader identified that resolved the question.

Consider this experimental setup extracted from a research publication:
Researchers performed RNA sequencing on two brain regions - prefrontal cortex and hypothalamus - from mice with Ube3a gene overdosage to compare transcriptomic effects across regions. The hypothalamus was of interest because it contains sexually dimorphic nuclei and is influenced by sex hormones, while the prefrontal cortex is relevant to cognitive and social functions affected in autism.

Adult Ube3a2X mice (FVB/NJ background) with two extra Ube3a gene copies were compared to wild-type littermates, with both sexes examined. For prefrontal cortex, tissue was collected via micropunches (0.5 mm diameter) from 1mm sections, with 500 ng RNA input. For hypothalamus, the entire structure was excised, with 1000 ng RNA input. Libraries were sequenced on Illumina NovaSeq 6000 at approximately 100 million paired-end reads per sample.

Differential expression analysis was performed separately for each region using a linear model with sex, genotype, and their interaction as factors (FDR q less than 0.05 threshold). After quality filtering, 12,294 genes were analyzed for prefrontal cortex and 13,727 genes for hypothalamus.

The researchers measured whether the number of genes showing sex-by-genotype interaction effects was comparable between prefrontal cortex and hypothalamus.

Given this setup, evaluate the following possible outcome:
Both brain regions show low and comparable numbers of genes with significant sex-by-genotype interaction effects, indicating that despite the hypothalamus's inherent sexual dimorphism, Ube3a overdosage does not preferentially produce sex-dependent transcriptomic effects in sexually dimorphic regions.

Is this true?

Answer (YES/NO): NO